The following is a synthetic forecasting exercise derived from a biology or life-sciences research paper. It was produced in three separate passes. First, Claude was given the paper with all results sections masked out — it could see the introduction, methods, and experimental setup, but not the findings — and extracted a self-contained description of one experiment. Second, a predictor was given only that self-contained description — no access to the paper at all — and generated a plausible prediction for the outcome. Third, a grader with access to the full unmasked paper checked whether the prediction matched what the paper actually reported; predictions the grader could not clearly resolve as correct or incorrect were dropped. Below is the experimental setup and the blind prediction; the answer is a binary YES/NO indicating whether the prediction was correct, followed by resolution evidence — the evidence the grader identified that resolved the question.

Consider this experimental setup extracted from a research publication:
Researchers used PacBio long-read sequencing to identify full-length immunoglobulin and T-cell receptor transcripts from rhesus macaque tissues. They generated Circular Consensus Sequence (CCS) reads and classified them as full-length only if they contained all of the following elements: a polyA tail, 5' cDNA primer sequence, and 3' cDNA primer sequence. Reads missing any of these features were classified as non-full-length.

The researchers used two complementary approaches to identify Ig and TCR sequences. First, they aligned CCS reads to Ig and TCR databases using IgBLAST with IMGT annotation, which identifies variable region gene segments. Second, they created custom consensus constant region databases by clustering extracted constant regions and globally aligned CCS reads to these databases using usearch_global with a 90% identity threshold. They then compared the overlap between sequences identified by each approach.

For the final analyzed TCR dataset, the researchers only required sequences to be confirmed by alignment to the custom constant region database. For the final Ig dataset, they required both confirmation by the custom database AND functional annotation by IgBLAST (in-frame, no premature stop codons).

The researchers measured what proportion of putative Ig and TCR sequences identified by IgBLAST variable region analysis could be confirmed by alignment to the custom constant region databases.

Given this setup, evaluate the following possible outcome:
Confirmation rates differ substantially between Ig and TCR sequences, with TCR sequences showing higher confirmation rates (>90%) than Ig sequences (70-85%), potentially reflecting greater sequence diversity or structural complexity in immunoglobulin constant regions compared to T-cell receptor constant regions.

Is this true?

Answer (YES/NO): NO